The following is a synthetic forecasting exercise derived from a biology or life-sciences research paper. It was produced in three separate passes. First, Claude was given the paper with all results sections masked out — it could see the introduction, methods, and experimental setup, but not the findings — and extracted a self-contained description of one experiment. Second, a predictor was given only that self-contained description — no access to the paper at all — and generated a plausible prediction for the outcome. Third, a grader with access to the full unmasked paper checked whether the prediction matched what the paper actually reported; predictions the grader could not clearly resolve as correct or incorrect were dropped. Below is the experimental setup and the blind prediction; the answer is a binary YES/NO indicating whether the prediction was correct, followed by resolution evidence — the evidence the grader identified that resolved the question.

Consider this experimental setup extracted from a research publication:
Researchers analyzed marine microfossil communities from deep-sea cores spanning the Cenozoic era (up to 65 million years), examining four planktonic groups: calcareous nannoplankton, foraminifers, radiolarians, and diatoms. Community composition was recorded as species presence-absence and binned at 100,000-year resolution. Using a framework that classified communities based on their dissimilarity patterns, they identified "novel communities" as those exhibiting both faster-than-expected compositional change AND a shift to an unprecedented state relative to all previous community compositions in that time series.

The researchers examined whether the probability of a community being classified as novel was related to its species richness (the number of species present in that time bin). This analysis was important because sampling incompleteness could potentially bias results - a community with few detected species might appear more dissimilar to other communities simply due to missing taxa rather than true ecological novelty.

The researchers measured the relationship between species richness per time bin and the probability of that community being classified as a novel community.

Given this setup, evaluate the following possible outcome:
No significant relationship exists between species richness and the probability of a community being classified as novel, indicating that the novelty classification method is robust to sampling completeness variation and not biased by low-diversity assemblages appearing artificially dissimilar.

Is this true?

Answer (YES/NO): NO